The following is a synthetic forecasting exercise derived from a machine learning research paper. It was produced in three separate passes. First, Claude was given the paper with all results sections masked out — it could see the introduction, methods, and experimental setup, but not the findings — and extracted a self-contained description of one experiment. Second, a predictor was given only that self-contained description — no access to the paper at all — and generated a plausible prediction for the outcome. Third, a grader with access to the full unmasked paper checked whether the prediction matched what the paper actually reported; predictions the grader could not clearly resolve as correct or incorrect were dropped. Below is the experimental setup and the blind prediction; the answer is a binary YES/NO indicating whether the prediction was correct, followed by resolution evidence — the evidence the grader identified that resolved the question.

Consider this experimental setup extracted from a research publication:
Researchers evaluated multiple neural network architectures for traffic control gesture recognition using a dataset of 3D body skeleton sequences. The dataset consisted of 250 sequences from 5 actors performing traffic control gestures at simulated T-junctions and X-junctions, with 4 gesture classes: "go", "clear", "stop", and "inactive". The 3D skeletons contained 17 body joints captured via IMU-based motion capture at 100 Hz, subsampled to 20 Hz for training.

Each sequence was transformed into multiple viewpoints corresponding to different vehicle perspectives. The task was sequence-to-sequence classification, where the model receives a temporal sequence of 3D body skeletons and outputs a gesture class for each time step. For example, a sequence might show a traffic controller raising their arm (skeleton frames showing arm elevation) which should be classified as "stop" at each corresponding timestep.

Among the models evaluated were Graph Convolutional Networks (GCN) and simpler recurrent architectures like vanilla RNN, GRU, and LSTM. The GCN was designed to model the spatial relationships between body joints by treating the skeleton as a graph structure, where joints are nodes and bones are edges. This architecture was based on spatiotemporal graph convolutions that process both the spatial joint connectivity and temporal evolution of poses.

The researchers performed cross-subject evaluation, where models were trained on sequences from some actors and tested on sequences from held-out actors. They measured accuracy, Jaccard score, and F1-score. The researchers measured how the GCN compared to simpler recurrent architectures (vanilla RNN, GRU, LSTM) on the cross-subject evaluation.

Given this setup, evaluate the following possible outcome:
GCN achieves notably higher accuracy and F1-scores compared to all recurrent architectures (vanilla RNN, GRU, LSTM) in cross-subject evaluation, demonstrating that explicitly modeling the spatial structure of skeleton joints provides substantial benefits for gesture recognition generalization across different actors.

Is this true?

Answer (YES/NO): NO